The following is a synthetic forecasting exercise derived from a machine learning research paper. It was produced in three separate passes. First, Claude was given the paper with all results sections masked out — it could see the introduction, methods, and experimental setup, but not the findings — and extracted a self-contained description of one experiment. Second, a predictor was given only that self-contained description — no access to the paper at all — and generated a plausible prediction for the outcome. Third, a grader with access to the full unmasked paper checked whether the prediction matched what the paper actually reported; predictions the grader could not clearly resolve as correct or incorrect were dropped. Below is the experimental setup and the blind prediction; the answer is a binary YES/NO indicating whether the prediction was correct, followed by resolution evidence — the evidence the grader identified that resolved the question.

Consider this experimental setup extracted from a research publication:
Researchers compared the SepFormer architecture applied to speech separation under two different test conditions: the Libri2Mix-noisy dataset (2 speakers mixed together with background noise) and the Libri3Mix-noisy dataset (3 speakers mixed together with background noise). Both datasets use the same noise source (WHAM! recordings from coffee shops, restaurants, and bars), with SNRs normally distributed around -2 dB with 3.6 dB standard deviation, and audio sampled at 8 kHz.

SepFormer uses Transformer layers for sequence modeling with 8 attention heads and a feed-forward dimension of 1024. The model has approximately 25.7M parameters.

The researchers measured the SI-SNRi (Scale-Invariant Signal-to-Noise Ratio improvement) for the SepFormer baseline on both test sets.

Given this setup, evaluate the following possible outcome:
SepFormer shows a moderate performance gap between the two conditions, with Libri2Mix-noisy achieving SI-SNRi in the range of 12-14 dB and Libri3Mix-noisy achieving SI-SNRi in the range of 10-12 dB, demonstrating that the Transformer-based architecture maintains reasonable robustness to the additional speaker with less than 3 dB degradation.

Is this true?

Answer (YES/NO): NO